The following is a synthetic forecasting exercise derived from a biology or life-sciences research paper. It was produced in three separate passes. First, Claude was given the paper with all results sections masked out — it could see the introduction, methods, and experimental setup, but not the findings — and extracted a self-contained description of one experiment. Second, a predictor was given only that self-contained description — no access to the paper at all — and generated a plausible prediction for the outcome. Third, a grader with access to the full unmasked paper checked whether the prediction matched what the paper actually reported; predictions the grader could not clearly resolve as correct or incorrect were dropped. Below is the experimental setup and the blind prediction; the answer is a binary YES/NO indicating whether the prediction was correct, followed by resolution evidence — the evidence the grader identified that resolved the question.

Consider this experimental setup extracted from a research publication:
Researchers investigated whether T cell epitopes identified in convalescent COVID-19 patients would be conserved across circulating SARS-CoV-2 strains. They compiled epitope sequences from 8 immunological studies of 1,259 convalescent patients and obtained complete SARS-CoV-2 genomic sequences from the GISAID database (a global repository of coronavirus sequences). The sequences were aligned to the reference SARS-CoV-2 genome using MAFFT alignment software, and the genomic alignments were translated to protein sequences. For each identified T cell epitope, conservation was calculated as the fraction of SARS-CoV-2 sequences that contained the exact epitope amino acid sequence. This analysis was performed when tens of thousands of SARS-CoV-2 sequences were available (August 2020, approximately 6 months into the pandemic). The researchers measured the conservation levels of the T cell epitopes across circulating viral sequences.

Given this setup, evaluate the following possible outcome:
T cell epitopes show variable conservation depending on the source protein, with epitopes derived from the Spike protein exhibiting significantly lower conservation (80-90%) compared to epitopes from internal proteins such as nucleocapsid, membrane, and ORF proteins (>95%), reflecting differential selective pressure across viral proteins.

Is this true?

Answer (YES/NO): NO